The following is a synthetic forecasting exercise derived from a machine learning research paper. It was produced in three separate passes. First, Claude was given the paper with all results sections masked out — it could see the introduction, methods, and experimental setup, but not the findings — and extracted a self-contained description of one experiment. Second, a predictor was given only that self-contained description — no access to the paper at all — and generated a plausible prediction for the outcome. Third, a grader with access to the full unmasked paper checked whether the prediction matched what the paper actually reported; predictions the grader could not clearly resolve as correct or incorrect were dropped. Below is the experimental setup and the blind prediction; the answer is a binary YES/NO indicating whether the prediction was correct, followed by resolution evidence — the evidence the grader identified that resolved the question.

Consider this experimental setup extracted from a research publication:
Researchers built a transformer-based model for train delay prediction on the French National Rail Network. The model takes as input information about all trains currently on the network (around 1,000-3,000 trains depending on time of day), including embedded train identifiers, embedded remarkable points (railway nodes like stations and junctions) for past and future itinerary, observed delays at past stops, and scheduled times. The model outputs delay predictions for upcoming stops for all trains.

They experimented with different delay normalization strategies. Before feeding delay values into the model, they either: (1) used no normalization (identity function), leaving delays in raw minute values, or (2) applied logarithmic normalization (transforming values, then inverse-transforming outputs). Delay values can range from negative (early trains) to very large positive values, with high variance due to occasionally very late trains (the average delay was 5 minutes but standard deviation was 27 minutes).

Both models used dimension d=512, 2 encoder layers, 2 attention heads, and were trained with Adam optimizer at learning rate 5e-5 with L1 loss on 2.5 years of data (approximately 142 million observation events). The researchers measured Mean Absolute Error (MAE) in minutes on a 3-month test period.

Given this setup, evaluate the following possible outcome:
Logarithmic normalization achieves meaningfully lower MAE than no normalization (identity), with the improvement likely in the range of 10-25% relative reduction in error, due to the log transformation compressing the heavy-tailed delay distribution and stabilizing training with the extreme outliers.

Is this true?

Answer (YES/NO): NO